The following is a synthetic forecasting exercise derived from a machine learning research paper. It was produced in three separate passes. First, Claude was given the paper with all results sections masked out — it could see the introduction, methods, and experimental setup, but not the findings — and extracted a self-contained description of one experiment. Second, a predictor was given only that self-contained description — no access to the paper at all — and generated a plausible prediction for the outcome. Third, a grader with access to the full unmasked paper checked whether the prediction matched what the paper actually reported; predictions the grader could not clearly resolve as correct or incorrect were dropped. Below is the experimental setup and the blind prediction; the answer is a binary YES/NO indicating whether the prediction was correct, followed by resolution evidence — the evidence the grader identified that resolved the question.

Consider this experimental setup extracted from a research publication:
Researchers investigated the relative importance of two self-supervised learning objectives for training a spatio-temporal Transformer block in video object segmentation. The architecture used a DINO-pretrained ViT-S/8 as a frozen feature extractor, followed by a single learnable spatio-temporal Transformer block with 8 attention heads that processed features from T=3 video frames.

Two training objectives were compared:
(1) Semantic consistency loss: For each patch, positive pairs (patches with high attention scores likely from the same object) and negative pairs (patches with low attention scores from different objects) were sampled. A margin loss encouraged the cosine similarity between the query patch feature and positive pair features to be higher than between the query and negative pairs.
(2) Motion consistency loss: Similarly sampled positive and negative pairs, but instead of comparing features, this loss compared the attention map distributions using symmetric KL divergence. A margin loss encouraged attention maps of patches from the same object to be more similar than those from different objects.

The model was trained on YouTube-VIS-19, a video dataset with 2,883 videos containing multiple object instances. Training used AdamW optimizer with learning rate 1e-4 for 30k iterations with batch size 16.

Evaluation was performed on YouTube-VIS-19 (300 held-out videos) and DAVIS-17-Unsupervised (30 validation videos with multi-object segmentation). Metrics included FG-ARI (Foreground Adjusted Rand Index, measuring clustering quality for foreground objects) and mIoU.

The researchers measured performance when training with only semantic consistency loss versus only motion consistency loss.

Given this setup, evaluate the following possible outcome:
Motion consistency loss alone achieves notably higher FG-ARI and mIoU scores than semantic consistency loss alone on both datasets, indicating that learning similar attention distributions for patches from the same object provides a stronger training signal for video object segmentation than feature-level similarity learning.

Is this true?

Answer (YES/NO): YES